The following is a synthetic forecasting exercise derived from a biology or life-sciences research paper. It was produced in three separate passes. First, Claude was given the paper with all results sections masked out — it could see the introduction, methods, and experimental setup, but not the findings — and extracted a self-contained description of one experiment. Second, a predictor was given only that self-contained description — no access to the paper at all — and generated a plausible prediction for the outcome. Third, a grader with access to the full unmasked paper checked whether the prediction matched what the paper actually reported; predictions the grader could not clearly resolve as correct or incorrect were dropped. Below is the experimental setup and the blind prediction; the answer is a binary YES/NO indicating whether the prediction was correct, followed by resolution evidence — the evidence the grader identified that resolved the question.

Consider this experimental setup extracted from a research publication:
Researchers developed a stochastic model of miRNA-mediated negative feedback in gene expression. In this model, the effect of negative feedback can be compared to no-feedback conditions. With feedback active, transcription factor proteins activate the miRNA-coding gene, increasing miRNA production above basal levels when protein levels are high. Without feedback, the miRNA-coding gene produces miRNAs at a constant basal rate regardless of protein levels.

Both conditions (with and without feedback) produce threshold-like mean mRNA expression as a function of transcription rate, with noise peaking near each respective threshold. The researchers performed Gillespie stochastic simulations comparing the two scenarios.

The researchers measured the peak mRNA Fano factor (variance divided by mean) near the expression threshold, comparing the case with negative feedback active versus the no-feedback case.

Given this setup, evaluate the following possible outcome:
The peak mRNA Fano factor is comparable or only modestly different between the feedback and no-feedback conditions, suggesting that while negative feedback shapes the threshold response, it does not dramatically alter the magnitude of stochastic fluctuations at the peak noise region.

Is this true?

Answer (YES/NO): NO